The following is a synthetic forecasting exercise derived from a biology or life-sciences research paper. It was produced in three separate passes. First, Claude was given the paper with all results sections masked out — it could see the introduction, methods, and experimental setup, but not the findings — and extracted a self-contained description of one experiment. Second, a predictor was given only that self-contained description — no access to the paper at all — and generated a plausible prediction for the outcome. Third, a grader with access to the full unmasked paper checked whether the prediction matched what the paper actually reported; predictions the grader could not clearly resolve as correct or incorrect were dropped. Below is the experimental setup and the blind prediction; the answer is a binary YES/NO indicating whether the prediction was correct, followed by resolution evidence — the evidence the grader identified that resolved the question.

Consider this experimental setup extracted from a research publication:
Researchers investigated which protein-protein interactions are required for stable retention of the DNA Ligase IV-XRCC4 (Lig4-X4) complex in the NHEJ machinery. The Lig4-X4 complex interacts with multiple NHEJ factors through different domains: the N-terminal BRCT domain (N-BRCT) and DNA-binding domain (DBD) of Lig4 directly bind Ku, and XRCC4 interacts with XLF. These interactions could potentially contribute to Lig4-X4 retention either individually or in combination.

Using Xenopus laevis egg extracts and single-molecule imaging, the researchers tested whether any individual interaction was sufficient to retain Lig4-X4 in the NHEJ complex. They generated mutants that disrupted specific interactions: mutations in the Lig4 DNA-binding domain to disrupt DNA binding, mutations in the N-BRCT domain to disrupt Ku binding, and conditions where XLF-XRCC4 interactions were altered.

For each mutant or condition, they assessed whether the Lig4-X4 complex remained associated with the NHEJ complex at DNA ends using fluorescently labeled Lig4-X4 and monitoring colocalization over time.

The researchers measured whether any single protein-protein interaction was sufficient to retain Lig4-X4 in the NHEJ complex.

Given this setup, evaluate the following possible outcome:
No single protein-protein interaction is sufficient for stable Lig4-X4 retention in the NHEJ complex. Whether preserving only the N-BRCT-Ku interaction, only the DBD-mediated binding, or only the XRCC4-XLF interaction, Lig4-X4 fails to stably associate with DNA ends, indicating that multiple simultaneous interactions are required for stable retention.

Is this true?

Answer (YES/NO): YES